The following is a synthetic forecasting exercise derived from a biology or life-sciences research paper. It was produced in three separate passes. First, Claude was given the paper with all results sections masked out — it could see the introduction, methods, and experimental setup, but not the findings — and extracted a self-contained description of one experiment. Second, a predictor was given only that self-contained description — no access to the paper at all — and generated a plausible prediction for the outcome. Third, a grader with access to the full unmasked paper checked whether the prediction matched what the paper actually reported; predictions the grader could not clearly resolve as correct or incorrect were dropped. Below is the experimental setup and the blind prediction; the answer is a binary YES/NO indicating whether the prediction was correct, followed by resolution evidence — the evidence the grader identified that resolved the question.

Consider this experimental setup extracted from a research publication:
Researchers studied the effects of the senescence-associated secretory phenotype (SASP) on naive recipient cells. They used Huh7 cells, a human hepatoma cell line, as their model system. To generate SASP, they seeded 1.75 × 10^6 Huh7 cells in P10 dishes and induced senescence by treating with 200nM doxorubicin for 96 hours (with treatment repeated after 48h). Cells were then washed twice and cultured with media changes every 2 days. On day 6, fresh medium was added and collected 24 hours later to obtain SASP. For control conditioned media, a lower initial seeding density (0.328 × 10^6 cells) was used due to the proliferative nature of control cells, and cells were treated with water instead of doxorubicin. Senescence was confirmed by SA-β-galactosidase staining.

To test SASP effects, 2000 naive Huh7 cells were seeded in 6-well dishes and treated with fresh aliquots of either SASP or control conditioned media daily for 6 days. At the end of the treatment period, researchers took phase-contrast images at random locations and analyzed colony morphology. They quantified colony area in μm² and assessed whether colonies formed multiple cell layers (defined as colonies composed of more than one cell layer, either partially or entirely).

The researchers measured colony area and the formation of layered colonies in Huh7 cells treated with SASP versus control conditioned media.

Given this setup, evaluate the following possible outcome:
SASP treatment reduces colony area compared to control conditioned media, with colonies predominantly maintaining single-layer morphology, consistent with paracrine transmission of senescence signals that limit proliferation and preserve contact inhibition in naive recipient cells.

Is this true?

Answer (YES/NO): NO